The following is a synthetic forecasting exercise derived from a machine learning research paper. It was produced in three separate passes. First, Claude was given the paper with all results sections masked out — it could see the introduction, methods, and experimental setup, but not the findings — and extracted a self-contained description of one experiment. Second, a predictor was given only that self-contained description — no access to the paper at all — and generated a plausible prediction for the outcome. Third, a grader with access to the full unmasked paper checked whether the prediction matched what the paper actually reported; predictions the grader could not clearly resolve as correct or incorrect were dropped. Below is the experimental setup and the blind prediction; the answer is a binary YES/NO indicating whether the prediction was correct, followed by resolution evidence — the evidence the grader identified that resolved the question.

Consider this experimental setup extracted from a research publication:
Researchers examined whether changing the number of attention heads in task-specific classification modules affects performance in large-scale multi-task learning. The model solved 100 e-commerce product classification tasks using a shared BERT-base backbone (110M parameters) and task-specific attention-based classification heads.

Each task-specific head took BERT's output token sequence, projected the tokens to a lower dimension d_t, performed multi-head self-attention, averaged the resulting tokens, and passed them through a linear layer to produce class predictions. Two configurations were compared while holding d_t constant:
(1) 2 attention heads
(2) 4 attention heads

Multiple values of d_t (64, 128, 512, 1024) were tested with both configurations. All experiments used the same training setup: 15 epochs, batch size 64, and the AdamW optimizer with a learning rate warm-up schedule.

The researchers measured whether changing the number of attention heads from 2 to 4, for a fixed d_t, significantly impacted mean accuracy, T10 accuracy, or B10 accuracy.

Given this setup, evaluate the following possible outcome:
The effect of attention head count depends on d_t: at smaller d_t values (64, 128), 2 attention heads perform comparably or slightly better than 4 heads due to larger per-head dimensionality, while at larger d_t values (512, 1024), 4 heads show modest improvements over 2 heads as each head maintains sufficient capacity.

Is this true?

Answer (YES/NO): NO